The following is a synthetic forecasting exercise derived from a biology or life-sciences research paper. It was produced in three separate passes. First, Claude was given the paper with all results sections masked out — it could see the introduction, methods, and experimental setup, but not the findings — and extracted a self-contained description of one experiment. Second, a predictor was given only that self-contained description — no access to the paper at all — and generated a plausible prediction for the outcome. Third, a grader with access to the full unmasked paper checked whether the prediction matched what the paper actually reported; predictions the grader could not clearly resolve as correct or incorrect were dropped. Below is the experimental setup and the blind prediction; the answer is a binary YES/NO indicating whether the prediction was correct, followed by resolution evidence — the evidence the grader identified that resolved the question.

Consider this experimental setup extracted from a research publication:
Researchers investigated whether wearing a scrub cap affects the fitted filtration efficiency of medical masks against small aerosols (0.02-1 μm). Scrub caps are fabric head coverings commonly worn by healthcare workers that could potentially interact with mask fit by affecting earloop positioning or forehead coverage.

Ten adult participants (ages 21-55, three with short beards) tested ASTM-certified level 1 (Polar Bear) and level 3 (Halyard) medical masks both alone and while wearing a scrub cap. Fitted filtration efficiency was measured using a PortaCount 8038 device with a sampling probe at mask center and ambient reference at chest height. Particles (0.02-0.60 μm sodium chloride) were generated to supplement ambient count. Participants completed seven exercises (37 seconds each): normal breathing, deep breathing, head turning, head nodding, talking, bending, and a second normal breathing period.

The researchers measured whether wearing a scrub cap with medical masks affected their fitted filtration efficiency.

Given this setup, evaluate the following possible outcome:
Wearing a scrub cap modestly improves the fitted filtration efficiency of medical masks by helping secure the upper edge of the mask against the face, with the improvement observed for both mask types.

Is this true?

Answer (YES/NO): NO